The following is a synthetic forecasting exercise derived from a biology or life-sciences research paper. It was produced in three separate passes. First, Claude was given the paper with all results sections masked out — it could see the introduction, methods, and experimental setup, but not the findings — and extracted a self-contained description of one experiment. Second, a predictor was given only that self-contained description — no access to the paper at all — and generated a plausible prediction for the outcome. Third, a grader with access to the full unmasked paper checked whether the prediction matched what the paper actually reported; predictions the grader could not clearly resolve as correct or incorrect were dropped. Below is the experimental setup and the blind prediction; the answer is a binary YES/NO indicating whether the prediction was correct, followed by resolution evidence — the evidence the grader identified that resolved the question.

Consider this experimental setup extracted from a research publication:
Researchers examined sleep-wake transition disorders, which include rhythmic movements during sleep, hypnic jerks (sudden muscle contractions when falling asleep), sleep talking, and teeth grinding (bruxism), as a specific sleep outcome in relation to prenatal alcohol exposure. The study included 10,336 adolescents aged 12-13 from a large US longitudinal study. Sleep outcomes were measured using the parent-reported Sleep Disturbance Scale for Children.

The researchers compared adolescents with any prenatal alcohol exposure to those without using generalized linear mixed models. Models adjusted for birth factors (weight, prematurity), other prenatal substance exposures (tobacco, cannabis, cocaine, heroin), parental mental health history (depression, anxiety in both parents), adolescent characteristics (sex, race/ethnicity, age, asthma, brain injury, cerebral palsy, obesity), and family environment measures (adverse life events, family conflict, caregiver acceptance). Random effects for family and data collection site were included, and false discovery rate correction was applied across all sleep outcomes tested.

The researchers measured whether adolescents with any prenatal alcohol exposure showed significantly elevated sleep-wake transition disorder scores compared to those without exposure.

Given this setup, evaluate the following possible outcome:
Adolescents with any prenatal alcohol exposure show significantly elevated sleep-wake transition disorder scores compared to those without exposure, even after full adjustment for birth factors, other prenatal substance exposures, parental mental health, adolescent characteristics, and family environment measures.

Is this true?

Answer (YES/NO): YES